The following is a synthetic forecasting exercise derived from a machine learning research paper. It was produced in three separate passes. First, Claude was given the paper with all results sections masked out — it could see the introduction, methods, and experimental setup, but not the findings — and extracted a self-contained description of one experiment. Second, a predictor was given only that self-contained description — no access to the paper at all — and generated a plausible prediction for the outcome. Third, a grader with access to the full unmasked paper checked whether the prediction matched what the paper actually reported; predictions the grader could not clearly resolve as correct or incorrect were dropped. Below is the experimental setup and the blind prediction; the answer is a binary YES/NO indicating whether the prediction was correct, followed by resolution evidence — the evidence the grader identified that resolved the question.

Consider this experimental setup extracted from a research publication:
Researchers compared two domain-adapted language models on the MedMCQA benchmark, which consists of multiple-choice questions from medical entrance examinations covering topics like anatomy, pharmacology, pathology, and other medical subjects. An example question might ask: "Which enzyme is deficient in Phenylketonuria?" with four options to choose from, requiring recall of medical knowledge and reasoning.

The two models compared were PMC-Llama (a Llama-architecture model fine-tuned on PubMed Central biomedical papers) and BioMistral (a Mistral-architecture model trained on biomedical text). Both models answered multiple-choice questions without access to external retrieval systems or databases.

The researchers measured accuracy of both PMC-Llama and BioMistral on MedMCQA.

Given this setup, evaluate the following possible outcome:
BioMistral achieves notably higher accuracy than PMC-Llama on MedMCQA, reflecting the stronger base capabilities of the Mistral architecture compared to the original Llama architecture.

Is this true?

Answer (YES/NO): NO